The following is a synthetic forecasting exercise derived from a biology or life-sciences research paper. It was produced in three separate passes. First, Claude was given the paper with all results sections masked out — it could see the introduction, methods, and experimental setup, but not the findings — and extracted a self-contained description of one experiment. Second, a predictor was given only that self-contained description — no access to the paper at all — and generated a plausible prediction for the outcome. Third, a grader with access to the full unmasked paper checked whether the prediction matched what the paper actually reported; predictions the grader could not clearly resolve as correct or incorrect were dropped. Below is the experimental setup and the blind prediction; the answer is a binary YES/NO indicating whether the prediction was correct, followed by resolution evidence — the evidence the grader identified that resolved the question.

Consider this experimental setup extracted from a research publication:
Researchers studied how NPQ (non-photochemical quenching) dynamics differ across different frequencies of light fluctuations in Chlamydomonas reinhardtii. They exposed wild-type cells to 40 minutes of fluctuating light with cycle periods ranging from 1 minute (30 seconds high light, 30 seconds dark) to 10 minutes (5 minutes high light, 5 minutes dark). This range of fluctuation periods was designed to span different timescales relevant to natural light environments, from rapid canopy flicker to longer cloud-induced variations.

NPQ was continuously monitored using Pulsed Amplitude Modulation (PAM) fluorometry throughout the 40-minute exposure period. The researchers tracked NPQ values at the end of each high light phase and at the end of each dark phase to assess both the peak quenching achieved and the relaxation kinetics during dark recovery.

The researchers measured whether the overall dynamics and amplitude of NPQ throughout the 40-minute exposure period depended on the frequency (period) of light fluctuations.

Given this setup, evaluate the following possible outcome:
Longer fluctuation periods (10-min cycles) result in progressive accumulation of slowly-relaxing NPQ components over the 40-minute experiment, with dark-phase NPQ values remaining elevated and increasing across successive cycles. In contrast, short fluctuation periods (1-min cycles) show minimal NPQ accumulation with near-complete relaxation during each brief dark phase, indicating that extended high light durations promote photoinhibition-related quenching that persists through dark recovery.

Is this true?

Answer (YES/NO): NO